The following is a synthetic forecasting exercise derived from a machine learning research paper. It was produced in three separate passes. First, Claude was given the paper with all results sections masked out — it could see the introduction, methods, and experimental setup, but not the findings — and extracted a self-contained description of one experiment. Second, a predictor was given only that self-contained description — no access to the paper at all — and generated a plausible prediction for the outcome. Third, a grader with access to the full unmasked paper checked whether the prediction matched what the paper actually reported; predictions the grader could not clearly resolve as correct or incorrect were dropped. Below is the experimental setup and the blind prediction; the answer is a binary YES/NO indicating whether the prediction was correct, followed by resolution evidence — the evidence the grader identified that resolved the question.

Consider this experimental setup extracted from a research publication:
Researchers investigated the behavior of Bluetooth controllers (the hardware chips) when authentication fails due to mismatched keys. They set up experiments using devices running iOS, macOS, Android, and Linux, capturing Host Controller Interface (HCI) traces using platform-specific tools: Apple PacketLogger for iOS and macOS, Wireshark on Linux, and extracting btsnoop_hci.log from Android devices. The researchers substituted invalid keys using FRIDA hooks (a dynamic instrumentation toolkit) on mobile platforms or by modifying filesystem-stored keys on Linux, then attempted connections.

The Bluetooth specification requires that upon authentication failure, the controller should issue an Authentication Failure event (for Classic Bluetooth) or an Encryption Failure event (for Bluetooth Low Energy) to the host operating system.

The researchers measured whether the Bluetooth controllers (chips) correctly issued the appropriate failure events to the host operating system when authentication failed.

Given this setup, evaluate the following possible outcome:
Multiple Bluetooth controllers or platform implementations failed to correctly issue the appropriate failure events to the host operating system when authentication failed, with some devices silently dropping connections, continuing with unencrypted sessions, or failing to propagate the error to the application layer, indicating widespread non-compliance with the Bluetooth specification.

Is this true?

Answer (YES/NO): NO